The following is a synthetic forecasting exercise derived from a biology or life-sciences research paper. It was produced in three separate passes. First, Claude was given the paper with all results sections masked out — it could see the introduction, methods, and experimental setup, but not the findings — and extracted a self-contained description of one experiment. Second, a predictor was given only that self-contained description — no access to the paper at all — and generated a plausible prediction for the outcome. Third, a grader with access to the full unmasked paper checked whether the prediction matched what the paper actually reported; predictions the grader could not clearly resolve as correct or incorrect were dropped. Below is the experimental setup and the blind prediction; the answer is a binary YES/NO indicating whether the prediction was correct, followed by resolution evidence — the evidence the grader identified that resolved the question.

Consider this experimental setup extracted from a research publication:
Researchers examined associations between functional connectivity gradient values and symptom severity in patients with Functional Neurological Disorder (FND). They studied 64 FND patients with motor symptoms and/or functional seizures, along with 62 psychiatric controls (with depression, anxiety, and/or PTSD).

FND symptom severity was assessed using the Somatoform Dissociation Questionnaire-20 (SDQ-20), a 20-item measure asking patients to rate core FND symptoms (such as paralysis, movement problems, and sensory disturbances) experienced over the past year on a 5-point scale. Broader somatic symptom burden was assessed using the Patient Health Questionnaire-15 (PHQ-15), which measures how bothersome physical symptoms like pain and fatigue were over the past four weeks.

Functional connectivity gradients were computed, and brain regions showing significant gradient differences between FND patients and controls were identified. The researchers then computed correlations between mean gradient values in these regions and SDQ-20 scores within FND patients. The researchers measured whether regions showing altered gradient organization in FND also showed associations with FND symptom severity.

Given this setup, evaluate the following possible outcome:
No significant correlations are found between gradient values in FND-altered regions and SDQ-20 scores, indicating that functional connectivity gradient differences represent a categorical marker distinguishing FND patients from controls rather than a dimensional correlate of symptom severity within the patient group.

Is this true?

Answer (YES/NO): NO